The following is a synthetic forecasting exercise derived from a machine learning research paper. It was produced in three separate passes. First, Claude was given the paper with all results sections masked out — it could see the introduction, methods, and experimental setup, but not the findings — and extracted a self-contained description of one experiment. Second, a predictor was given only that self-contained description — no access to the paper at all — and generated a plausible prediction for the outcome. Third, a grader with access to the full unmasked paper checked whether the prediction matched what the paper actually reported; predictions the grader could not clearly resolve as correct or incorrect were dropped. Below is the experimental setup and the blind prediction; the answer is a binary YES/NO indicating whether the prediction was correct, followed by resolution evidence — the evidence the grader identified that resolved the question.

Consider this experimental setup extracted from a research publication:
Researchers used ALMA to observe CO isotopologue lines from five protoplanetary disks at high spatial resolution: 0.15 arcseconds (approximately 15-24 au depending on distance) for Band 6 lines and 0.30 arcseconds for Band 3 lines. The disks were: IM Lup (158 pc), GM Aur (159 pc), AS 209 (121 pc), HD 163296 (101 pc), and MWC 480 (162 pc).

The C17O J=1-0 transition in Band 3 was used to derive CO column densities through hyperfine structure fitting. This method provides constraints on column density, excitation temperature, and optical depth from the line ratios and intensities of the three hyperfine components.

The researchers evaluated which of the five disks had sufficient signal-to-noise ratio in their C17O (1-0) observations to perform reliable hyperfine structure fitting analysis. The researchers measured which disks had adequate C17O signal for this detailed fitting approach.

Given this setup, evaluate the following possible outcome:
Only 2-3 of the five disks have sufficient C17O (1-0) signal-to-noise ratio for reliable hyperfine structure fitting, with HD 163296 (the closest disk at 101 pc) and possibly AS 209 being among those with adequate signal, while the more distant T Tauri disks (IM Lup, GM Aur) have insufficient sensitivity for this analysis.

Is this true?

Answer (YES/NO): NO